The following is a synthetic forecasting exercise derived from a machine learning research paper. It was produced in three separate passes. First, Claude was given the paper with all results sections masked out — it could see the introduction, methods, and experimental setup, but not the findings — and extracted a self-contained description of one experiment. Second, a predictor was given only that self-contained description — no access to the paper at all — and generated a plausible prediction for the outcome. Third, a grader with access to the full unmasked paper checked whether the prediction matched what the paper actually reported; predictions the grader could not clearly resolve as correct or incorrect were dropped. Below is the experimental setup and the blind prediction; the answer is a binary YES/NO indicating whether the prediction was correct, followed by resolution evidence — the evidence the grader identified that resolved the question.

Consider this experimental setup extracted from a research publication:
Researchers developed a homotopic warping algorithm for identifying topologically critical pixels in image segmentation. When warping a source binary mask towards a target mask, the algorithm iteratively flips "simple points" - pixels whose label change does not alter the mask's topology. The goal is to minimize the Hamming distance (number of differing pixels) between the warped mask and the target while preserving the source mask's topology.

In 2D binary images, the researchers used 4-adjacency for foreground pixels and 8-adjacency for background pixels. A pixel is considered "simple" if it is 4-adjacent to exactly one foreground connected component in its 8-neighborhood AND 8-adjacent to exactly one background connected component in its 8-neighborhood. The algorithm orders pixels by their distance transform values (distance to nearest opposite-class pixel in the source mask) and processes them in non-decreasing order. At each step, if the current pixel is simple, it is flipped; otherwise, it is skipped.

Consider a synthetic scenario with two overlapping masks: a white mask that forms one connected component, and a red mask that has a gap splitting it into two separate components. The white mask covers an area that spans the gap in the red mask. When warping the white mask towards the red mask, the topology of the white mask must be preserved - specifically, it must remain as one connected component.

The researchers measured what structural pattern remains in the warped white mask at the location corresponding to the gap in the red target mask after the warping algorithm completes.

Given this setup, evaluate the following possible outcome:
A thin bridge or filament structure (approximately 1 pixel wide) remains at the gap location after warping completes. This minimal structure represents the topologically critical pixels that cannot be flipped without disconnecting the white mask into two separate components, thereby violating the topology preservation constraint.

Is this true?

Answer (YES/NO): YES